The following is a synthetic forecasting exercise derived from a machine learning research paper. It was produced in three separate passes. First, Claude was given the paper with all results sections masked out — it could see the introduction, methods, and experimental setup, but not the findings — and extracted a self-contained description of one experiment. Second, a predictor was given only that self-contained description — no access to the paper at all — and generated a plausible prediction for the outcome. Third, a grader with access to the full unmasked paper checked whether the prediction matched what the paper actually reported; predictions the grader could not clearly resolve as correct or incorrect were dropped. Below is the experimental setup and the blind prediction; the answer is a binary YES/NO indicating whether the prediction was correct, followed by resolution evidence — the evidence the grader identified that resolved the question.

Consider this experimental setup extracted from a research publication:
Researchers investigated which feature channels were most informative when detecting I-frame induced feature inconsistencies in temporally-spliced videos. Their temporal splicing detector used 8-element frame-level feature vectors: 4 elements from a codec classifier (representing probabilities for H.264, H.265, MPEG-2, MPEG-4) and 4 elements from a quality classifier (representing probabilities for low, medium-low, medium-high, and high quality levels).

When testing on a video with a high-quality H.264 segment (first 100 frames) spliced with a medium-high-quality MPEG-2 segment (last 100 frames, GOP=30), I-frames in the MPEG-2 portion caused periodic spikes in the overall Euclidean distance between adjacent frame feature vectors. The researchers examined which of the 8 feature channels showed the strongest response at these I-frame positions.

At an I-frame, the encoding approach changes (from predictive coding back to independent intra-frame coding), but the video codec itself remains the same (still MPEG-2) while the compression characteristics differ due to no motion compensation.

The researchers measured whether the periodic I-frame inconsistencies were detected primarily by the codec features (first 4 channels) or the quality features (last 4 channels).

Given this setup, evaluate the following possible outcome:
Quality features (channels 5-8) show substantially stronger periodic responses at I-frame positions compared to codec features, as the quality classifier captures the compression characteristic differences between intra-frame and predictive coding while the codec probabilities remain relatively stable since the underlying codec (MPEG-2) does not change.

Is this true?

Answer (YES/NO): YES